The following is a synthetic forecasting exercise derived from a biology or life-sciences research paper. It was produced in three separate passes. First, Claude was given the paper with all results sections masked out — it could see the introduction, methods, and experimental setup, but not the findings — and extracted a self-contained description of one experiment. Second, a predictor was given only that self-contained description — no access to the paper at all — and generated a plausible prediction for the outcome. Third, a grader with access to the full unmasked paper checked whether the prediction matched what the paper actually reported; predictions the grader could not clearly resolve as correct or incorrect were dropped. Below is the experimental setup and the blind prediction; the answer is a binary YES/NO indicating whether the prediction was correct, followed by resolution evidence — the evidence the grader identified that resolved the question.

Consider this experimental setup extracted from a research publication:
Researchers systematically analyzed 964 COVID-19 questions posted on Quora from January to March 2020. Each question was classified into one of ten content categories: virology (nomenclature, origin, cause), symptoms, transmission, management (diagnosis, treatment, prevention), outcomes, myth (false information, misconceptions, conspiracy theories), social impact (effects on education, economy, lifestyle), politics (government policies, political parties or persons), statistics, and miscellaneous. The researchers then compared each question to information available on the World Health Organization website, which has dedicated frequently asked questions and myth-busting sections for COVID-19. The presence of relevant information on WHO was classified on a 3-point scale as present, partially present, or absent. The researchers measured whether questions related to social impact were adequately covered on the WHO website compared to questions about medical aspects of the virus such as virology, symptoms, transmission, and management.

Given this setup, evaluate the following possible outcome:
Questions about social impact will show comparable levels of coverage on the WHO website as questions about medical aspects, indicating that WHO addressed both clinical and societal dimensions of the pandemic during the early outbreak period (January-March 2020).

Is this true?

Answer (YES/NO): NO